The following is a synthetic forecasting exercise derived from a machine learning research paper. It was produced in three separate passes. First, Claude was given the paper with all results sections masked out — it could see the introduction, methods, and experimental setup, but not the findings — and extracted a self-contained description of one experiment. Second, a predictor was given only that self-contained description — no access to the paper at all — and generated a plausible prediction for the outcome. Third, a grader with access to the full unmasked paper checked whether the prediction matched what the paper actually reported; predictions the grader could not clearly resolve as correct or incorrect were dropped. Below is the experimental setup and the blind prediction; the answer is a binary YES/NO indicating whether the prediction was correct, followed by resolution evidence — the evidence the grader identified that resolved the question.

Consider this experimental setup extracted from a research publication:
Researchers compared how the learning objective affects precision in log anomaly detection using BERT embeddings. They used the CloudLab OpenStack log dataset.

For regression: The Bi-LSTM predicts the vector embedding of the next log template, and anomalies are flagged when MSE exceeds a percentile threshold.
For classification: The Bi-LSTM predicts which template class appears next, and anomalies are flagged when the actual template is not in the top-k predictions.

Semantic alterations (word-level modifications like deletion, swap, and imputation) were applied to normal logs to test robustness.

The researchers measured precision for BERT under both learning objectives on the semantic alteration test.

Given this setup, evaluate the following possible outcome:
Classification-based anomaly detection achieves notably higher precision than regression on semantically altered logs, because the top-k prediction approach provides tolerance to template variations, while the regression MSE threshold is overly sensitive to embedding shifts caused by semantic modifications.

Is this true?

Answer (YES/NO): NO